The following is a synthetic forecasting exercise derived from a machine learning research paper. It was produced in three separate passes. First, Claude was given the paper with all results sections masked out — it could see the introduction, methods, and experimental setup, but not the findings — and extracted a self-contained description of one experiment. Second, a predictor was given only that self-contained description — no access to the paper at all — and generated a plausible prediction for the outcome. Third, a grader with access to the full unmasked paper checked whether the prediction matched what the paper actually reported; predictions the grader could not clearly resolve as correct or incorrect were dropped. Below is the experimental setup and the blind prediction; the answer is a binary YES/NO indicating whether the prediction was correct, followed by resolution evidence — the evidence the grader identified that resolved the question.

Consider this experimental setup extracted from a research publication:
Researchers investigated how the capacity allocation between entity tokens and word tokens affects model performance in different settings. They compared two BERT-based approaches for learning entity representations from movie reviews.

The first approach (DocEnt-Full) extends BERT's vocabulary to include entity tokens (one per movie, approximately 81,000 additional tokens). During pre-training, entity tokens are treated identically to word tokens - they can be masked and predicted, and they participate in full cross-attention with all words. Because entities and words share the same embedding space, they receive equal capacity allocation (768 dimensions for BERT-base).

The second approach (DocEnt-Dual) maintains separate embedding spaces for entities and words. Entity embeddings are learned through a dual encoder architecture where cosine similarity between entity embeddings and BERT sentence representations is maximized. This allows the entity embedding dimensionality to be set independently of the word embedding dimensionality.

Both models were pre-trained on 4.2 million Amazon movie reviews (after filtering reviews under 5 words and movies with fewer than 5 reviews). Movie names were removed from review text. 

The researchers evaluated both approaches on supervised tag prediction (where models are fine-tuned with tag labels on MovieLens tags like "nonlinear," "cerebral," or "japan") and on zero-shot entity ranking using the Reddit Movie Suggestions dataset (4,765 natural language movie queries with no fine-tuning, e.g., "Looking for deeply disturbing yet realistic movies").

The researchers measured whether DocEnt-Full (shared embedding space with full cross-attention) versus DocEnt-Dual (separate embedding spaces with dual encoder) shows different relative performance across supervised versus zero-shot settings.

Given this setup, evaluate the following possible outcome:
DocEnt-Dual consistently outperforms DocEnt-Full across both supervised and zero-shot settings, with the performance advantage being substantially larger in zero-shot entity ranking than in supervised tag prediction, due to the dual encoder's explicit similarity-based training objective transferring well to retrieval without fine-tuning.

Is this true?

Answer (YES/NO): NO